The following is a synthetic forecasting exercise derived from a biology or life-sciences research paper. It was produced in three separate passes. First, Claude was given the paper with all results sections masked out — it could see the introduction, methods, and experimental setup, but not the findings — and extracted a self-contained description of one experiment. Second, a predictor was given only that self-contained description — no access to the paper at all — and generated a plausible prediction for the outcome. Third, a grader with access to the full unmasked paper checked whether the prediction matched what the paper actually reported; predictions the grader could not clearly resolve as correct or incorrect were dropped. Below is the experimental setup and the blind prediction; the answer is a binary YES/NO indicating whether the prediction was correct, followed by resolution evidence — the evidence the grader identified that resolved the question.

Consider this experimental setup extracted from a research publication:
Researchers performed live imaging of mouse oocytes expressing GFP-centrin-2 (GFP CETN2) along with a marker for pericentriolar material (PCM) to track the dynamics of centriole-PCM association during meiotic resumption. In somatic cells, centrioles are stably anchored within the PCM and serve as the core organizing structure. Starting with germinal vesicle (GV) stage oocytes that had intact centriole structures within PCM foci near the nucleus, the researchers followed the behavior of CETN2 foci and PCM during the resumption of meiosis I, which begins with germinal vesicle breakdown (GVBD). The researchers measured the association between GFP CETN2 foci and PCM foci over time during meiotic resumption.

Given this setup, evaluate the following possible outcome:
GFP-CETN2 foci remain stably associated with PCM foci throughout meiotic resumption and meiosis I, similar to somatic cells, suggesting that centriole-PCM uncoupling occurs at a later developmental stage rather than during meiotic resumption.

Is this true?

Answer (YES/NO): NO